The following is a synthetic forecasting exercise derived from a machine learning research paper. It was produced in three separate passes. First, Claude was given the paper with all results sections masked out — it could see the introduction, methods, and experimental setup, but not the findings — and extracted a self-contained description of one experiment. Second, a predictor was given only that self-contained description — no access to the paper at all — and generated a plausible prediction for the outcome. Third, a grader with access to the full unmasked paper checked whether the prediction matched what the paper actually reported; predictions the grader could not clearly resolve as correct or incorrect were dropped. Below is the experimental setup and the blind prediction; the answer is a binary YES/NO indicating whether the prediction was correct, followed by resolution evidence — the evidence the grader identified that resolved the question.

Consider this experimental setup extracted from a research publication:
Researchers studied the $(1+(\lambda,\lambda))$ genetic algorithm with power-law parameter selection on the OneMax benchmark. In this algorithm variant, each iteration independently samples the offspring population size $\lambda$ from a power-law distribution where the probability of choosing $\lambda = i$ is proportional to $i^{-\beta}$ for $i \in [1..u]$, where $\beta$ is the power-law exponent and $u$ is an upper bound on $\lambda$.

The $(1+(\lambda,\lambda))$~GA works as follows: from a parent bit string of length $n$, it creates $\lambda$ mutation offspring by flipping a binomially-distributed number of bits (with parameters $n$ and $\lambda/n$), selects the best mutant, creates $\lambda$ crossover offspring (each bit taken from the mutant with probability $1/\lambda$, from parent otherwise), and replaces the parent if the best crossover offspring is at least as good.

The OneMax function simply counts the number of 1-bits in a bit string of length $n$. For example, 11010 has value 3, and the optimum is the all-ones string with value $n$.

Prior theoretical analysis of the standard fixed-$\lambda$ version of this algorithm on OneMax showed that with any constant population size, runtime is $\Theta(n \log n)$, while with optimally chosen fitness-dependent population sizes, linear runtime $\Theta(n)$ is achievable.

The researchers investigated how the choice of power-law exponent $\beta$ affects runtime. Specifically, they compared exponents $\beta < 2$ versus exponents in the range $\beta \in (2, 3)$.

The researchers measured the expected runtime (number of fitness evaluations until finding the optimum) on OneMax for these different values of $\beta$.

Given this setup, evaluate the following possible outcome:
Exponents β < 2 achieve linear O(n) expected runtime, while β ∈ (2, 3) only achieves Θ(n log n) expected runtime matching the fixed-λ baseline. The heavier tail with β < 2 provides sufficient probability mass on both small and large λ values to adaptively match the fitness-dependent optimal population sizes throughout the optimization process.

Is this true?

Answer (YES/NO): NO